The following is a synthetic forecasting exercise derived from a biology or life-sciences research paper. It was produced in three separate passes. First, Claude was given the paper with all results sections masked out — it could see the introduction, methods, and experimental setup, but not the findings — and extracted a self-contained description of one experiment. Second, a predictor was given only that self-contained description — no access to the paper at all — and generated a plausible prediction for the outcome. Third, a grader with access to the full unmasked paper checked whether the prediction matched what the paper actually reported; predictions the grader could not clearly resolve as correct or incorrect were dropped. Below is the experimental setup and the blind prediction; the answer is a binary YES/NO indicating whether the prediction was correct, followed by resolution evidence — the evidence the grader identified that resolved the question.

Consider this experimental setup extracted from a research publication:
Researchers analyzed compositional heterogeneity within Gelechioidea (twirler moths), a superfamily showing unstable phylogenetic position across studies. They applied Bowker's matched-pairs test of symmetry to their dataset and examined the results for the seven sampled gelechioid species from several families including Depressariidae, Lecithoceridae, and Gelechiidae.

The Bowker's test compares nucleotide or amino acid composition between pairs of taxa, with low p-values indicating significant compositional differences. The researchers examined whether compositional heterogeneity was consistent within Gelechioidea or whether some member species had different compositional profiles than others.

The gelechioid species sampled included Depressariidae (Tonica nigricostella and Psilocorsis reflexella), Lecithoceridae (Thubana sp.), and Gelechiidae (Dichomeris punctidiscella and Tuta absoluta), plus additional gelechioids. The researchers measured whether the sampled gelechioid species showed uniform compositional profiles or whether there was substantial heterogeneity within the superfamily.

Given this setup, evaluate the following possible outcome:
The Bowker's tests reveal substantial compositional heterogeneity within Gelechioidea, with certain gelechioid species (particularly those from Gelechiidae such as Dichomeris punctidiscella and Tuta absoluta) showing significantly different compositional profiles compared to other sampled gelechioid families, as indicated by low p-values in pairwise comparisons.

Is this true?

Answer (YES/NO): YES